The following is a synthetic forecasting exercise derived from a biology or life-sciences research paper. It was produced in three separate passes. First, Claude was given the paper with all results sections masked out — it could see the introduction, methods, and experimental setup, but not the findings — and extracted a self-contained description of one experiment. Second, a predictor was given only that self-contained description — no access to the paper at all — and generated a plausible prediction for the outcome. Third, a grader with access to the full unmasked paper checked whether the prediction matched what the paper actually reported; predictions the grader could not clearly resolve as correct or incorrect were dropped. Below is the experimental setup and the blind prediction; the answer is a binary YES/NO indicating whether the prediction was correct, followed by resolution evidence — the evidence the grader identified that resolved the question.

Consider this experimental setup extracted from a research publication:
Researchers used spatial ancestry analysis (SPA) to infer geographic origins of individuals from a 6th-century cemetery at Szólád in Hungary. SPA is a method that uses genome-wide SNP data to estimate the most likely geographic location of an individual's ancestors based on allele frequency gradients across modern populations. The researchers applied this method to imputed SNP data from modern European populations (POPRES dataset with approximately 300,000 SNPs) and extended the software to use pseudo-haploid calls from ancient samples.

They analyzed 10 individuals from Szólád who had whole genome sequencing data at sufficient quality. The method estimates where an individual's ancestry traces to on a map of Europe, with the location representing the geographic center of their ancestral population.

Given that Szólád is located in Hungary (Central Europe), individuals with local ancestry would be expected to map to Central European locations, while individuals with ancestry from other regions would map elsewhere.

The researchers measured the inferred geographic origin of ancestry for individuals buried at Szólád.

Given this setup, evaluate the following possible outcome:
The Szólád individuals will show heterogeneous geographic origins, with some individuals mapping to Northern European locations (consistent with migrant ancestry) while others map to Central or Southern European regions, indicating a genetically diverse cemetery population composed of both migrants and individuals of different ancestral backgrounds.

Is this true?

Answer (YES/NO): YES